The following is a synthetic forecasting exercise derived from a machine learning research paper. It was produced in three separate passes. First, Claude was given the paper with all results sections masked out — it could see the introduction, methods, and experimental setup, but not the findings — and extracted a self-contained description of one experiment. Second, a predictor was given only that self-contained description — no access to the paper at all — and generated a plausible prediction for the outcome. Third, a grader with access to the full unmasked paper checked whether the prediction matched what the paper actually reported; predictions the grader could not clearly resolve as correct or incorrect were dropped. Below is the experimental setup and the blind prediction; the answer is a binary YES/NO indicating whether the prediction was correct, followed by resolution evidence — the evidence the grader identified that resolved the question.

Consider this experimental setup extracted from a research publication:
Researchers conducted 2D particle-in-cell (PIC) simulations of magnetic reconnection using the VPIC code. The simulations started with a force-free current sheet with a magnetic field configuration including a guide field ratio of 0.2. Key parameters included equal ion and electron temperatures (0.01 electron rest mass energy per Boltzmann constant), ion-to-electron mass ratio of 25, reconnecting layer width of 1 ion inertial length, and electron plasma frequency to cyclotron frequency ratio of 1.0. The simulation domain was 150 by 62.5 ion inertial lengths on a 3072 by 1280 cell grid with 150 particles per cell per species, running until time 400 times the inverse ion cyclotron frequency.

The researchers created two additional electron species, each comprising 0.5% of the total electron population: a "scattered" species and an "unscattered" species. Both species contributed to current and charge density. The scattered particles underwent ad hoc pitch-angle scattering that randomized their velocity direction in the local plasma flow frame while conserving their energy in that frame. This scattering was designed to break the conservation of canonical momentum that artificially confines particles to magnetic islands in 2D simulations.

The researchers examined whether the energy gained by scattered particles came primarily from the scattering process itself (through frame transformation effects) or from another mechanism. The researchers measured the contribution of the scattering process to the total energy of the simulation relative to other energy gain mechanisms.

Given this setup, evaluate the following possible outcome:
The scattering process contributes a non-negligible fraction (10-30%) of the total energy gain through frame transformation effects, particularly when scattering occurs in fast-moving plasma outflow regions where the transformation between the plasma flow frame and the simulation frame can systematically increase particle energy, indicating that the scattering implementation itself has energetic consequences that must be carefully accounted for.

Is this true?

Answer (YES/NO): NO